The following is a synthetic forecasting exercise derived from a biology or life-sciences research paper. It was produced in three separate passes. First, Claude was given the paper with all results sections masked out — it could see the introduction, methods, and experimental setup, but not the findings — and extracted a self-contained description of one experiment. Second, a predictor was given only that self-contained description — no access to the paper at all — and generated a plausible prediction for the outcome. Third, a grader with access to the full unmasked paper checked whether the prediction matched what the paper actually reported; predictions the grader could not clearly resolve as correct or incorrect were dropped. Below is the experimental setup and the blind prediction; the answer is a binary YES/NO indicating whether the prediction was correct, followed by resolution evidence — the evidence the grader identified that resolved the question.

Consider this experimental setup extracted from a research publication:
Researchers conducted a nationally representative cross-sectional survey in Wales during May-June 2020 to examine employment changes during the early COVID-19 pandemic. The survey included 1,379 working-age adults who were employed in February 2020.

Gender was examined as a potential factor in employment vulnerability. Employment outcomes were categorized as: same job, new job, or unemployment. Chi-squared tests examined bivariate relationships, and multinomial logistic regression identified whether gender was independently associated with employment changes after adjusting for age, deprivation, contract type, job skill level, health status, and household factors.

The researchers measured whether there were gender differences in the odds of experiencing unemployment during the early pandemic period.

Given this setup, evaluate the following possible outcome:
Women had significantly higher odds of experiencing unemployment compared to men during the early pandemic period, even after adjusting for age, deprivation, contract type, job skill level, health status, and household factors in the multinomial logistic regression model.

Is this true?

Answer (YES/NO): NO